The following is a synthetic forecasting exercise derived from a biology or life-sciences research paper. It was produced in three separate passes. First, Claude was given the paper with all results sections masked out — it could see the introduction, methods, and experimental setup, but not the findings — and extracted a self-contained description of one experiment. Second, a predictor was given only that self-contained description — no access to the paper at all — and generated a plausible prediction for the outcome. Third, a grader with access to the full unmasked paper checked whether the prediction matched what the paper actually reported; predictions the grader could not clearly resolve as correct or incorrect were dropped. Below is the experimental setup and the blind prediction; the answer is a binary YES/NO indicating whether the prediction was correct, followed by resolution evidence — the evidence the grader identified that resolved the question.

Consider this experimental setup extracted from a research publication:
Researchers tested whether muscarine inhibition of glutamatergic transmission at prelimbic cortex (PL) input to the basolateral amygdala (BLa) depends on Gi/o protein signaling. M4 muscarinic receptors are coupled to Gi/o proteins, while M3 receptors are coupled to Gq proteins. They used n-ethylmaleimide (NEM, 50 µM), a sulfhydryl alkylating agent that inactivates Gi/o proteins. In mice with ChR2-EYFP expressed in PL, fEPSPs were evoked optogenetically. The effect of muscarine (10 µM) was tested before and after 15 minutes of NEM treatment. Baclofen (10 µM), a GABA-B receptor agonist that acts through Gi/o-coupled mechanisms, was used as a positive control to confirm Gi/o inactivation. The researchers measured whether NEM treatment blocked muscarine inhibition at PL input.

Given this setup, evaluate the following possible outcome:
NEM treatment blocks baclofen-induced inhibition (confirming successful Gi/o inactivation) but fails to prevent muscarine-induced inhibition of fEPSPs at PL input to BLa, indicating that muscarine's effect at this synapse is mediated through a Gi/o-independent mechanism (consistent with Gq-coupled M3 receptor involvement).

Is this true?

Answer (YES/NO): NO